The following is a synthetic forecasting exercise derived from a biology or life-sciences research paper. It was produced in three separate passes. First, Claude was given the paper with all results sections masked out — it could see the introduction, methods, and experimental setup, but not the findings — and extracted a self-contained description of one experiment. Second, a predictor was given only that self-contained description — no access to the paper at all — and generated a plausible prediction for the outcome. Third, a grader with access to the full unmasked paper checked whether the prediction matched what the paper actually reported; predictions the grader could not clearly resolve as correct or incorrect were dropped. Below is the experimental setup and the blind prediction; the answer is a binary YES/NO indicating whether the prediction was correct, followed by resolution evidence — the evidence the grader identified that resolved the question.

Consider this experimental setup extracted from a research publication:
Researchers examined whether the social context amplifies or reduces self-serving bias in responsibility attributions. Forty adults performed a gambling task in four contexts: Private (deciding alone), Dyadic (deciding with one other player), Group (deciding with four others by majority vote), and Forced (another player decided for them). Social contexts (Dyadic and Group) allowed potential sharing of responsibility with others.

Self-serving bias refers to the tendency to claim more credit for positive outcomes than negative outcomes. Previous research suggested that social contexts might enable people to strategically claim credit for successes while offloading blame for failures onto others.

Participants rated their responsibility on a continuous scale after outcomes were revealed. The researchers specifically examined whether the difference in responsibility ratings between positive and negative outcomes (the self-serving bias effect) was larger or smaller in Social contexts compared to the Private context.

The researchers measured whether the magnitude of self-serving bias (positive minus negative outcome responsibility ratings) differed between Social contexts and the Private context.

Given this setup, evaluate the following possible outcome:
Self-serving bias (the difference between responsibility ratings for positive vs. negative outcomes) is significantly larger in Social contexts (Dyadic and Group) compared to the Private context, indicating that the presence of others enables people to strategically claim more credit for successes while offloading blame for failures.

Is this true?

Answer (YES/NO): NO